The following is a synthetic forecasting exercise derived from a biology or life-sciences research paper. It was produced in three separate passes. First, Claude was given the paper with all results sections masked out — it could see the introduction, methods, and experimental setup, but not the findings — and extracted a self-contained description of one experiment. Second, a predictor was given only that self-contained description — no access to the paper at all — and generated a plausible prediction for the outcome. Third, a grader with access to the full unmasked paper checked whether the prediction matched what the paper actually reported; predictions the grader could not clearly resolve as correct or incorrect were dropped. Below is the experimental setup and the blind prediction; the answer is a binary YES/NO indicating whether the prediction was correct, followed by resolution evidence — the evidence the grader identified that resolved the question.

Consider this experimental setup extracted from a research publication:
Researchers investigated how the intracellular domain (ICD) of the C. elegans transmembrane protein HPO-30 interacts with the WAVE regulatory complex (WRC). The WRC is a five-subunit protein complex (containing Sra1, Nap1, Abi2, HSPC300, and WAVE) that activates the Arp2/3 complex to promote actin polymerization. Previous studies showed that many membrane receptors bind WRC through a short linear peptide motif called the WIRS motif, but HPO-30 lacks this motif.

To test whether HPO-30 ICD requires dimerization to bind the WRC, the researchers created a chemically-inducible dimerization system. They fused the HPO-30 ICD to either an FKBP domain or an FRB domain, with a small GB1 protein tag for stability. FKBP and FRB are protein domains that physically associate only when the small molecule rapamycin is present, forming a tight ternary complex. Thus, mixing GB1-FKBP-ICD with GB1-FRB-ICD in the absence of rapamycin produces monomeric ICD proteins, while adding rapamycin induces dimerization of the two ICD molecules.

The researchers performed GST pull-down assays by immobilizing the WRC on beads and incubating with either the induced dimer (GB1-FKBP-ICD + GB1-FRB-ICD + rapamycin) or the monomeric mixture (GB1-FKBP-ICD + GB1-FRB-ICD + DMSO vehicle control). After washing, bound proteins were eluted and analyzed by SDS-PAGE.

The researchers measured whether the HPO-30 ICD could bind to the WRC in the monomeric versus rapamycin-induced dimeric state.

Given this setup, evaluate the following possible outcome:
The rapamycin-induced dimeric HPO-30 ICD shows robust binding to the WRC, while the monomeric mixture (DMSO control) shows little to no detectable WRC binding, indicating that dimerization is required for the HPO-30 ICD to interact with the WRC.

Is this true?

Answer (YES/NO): YES